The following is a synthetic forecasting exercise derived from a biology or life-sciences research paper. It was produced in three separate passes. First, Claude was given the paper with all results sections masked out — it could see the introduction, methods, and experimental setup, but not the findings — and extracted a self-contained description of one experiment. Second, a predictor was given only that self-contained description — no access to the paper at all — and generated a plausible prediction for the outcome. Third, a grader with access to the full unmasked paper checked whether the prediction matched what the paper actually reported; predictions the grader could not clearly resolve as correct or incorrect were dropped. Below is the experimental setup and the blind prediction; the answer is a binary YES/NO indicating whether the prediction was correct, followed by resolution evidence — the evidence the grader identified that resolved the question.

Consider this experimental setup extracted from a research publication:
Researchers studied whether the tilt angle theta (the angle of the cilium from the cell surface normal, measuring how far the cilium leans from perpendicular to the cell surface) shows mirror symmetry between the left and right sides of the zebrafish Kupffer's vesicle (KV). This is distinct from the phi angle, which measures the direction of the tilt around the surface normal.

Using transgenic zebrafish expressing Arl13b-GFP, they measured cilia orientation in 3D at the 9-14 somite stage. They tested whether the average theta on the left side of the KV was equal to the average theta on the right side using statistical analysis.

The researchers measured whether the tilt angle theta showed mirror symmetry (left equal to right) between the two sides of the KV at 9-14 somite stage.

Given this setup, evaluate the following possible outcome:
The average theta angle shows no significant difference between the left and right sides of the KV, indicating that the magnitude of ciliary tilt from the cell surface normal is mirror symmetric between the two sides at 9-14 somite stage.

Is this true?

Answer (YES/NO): YES